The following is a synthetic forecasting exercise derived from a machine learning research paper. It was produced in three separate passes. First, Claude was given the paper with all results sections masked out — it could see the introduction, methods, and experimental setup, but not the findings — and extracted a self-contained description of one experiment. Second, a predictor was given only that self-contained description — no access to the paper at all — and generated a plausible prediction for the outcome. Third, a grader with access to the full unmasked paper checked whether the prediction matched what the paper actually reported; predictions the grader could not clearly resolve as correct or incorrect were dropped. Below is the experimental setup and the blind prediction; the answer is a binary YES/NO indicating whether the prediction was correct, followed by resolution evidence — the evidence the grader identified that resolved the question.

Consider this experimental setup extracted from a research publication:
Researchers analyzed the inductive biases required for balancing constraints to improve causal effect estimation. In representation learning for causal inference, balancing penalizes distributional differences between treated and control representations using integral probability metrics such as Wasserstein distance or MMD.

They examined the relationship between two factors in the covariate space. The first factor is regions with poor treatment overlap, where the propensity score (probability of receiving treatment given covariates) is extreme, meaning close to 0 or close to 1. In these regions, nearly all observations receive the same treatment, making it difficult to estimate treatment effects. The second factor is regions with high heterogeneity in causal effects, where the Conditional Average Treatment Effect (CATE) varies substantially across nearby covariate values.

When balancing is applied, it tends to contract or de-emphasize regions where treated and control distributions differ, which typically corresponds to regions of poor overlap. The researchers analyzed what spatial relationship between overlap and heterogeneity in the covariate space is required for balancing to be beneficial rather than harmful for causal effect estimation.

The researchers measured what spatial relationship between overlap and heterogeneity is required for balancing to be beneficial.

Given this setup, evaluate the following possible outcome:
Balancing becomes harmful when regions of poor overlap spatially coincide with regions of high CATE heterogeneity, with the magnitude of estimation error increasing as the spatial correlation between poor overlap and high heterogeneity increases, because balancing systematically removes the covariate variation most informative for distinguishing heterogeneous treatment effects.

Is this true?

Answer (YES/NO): NO